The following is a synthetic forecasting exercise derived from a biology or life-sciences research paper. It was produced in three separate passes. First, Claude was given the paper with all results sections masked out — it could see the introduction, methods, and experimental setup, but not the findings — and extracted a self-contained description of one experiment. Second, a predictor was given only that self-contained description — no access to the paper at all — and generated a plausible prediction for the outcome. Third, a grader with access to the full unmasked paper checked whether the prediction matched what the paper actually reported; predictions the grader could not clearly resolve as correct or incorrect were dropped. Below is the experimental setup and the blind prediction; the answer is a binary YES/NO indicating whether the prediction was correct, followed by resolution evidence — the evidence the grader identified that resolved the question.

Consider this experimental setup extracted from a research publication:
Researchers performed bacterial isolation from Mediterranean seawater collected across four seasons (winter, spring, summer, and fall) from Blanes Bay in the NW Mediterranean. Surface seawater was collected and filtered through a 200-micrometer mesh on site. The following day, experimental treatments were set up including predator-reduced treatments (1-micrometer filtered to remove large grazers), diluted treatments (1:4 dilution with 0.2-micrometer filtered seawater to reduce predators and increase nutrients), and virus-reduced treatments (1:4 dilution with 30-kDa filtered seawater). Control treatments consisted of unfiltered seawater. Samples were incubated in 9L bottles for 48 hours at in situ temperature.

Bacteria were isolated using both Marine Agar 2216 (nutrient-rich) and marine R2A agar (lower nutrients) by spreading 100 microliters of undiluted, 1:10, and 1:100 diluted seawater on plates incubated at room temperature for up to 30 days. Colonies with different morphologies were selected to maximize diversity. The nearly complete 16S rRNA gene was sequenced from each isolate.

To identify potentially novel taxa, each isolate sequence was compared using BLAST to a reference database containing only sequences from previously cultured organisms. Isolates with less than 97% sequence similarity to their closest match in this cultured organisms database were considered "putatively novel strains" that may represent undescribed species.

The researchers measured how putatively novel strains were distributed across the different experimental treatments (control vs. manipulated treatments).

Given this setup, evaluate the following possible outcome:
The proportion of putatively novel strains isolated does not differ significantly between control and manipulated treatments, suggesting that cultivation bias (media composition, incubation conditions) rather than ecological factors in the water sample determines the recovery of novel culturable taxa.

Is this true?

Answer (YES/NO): NO